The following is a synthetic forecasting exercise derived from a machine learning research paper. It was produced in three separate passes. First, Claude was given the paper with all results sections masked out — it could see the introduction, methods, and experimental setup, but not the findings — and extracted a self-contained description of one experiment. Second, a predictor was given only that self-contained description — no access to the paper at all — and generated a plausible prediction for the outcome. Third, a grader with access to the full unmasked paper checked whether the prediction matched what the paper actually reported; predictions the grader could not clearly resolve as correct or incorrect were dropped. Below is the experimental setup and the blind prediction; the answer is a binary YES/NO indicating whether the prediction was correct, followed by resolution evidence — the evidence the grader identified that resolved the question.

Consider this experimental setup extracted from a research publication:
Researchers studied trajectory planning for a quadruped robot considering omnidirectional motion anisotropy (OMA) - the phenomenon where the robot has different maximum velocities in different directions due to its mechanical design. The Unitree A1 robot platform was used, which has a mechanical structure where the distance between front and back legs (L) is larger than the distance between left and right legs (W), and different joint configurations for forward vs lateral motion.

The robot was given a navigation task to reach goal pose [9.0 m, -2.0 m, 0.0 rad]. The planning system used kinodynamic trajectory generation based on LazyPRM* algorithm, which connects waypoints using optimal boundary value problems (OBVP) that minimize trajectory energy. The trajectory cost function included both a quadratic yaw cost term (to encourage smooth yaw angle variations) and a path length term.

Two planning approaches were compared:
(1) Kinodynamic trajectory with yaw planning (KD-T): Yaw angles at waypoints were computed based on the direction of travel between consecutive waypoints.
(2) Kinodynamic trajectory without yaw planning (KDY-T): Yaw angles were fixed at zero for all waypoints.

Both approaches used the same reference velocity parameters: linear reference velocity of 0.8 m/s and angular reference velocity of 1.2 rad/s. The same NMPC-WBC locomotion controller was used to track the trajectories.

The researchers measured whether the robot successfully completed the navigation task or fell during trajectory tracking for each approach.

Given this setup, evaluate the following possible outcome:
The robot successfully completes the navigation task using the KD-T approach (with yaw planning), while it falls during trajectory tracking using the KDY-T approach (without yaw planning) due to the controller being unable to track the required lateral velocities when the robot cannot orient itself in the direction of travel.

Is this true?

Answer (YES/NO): YES